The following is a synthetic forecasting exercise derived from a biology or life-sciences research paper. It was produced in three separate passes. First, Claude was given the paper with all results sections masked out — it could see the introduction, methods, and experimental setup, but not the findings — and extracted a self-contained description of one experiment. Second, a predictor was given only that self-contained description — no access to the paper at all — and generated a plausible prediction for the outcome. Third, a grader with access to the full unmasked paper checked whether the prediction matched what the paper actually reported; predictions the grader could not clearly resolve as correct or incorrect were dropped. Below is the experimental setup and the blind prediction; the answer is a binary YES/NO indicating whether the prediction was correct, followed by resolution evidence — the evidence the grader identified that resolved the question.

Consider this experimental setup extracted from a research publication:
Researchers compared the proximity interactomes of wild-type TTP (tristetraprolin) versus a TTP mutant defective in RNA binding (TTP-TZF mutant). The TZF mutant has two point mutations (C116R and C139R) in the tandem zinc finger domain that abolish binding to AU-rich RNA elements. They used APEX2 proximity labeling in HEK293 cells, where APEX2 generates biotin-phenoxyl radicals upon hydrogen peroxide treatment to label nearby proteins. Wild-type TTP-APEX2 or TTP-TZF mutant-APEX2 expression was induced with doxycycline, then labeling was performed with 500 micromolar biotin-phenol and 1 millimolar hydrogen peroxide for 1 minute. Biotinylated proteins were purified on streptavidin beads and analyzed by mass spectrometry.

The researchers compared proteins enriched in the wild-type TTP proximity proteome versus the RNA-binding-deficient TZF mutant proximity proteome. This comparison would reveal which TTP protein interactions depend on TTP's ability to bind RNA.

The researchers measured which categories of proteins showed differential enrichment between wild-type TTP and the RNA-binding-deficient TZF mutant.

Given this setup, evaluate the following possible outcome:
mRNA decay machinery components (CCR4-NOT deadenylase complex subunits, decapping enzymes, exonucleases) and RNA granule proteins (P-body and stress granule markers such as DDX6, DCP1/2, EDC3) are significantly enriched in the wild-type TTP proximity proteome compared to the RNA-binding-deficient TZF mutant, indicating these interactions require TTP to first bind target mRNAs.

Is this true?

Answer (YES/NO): YES